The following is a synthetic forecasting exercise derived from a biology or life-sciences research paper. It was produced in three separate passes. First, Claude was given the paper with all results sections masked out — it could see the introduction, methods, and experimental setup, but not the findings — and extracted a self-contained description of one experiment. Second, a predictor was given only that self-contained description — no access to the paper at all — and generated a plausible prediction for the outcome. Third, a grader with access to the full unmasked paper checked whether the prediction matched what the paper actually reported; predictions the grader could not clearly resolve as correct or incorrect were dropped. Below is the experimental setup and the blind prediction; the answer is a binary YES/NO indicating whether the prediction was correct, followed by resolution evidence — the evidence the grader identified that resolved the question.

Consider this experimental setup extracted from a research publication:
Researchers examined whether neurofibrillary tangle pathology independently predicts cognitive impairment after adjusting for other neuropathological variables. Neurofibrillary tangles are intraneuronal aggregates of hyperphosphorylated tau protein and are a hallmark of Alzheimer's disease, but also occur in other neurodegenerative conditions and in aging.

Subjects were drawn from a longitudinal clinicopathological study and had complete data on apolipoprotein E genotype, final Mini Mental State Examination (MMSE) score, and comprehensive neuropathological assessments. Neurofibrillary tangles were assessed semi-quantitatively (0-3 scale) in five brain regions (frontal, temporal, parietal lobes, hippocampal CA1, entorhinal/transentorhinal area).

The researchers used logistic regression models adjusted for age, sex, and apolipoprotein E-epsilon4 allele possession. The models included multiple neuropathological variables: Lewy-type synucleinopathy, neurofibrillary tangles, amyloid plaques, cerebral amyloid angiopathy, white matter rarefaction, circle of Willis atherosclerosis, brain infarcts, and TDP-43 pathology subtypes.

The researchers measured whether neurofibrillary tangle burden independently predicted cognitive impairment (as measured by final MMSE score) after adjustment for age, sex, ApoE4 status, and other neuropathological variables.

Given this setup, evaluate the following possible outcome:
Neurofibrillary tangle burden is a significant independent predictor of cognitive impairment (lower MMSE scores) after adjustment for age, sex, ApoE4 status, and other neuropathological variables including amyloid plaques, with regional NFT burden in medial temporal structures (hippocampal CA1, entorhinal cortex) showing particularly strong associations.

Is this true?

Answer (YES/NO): NO